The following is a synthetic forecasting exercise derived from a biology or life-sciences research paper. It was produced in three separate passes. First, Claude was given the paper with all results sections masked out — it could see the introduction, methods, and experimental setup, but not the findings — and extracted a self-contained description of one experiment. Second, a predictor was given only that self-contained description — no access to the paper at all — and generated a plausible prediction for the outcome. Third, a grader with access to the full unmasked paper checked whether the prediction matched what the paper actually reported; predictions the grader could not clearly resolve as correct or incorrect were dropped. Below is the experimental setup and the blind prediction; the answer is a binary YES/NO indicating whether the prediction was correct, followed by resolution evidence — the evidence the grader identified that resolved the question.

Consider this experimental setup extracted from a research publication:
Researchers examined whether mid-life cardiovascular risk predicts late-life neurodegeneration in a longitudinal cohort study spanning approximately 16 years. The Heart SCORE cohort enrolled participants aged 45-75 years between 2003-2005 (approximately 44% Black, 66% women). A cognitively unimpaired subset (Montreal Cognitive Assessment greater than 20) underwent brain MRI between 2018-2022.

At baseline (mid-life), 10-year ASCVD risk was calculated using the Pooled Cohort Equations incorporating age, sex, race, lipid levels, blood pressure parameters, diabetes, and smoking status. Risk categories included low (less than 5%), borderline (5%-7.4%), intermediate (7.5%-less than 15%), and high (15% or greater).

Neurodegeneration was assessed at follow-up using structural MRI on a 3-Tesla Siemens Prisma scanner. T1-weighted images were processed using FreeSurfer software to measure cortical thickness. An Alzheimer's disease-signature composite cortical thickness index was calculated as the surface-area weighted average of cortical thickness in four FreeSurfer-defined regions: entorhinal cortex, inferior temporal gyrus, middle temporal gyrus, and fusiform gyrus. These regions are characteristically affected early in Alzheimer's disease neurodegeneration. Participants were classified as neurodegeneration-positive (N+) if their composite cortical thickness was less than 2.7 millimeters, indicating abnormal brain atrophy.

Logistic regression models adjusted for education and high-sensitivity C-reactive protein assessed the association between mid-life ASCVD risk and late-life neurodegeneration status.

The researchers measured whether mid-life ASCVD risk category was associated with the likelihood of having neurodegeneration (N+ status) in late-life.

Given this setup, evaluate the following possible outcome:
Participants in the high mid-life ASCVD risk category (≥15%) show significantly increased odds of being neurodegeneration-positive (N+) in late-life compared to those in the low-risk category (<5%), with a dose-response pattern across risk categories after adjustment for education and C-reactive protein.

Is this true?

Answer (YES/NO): YES